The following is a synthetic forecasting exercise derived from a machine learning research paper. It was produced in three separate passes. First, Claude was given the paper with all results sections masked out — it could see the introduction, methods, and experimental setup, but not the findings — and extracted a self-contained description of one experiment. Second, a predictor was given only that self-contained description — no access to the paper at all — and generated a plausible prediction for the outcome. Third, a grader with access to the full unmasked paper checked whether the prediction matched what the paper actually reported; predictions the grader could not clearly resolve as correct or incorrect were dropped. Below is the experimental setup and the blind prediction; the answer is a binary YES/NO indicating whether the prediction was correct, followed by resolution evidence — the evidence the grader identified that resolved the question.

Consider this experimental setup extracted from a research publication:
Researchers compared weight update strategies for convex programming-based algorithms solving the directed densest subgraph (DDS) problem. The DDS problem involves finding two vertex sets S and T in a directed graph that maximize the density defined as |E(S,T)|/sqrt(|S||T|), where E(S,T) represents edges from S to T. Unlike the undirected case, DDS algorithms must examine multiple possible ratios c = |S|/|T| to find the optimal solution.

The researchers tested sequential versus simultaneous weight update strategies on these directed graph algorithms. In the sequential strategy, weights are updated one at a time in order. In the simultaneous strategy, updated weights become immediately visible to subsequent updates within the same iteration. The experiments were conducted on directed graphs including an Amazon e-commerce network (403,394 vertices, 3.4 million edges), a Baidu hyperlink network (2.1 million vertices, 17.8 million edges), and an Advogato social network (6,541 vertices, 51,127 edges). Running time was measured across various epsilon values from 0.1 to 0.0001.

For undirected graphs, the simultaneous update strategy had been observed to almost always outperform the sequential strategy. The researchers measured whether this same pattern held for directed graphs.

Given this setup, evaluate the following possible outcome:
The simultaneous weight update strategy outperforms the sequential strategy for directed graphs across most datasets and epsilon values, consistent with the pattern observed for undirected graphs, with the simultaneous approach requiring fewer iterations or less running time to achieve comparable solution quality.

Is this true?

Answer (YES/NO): NO